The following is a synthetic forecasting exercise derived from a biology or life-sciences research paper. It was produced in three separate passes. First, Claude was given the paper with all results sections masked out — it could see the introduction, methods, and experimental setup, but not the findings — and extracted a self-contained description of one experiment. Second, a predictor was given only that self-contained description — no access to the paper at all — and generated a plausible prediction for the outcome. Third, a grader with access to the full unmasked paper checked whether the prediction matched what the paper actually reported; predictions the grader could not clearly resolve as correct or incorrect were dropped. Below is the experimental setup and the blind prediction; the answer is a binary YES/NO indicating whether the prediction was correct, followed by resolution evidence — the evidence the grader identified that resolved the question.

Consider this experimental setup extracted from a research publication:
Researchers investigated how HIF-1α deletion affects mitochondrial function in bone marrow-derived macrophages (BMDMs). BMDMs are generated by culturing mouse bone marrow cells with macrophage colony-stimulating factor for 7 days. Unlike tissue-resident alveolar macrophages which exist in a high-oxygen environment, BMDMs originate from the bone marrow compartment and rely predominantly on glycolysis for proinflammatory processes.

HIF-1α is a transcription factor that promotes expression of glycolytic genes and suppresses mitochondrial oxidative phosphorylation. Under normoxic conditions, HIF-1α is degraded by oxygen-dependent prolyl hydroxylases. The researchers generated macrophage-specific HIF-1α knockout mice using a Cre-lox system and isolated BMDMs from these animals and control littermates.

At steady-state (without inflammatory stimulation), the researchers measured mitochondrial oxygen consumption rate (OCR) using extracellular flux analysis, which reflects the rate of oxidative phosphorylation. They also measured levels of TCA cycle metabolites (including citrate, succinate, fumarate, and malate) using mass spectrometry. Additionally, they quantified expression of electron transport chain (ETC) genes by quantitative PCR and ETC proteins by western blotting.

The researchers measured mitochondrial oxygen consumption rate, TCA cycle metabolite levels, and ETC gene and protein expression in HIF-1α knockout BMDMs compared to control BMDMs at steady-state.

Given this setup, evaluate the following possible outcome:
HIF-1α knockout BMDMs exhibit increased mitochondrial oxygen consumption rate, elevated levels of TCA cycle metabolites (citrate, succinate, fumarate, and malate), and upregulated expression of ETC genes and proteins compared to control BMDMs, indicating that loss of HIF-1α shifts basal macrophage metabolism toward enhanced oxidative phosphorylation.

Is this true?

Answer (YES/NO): YES